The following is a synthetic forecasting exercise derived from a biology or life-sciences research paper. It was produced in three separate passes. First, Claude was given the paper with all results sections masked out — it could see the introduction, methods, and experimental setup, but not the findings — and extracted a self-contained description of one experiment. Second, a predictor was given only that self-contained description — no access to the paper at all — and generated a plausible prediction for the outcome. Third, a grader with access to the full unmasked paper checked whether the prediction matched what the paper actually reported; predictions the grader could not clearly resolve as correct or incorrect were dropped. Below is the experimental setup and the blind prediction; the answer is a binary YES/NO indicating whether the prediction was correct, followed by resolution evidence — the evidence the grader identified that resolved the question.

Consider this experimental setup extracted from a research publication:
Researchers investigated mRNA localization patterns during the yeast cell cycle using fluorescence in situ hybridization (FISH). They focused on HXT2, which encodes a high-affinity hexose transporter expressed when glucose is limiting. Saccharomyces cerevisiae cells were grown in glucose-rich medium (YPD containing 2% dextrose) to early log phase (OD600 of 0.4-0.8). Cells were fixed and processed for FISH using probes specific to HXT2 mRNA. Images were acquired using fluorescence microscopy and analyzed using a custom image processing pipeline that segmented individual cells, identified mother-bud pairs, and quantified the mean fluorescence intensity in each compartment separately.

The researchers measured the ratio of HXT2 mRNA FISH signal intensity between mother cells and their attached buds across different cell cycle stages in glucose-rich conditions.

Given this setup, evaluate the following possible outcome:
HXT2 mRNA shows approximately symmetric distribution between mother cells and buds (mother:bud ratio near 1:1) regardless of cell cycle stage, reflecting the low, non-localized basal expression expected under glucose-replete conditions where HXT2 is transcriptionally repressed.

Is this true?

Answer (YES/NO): NO